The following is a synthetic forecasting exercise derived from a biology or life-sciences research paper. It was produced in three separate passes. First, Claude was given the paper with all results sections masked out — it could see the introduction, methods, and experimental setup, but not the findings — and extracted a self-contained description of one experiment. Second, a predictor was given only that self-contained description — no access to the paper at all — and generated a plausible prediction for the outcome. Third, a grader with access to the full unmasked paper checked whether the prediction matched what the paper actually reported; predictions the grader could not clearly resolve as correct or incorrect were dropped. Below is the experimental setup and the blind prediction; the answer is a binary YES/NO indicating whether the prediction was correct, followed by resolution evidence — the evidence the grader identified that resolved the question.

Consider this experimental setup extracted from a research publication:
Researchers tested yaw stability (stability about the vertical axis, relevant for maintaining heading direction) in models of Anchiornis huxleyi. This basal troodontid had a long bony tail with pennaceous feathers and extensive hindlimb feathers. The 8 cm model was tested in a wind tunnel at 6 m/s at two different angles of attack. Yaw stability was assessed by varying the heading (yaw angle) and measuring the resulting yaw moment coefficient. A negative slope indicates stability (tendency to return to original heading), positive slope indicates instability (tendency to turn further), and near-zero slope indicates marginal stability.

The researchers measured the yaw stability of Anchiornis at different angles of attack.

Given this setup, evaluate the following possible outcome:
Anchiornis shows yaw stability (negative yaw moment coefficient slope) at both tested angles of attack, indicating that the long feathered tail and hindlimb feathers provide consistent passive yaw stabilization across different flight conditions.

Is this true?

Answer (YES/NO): NO